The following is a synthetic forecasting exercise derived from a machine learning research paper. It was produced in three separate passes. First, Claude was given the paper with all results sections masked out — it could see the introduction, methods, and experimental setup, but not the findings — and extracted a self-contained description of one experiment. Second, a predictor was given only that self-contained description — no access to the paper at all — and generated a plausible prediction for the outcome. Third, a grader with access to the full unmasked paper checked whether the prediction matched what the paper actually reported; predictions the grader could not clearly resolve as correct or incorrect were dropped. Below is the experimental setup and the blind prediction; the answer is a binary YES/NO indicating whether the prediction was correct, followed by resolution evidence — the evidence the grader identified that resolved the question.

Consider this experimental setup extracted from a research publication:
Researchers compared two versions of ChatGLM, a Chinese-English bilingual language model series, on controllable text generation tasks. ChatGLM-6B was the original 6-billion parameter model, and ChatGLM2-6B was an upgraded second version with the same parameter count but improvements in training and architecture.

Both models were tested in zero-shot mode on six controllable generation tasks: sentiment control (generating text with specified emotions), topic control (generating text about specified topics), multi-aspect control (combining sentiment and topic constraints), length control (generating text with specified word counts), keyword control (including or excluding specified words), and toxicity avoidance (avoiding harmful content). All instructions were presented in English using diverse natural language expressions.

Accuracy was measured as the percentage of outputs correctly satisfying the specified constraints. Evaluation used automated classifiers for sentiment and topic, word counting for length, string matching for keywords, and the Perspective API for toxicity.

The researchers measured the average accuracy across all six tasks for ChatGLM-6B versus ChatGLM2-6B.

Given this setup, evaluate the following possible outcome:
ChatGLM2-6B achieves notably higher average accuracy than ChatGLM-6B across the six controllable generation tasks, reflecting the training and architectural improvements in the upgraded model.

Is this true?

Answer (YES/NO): NO